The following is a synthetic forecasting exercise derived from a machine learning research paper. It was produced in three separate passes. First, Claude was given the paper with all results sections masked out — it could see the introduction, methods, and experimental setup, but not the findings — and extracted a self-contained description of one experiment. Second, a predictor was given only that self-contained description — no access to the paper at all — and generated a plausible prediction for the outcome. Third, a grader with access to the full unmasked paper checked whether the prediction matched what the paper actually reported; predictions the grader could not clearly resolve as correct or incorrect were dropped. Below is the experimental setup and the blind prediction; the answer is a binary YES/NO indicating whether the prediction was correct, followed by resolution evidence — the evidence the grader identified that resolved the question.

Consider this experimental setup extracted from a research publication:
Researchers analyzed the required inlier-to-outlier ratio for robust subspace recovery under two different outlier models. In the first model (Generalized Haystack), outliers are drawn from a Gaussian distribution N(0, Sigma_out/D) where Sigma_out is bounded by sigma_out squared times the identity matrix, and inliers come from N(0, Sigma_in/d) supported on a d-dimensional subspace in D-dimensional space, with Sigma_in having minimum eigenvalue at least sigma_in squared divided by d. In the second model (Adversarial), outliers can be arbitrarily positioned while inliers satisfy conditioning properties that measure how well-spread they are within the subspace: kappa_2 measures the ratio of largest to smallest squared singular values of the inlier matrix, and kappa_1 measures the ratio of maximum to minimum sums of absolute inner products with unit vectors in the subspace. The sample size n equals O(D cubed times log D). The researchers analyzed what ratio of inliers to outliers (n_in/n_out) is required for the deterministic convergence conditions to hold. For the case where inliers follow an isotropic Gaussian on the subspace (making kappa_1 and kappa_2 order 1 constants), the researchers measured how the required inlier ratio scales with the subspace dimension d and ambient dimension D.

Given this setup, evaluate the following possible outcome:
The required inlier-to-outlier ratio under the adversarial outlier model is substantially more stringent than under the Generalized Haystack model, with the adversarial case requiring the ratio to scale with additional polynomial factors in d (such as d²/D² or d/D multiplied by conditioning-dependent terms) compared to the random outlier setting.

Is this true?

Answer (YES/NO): NO